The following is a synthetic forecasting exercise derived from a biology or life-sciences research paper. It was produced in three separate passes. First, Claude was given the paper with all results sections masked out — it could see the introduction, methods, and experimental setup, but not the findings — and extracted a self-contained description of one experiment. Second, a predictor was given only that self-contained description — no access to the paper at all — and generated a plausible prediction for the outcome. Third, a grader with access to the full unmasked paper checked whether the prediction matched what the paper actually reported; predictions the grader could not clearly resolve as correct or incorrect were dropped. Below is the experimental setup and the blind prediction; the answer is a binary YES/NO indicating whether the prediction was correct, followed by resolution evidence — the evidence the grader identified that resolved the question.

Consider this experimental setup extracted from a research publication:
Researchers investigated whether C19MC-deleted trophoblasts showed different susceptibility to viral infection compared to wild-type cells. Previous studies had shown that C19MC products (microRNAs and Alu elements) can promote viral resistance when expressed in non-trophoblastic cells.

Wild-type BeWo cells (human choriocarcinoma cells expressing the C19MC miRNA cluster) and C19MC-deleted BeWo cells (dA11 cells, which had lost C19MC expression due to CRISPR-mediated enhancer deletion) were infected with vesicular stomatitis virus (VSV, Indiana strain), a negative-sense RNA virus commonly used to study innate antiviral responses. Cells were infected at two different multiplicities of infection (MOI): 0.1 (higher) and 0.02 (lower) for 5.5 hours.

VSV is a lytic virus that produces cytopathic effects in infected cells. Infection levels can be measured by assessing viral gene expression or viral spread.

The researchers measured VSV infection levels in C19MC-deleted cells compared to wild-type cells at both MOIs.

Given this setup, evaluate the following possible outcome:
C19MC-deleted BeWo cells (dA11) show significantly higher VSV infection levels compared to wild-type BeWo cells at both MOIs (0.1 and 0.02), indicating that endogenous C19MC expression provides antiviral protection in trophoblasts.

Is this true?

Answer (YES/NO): NO